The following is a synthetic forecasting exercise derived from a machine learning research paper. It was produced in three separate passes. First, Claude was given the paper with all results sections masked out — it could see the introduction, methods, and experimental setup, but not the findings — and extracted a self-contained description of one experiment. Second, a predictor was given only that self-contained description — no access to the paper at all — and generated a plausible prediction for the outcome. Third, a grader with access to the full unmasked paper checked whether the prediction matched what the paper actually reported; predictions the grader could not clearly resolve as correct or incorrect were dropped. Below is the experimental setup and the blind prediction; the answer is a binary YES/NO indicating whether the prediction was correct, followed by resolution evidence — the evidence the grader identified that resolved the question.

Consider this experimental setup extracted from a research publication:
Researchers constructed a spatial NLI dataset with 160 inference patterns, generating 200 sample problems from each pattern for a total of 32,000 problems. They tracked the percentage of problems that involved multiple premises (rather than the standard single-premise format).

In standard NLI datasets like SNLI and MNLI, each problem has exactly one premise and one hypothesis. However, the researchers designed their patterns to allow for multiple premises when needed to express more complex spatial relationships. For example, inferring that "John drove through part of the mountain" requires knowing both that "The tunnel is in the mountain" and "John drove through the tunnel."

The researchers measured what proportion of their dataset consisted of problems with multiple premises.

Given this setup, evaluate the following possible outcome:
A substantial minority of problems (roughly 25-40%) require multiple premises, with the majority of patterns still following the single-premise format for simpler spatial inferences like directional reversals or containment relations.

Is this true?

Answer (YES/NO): YES